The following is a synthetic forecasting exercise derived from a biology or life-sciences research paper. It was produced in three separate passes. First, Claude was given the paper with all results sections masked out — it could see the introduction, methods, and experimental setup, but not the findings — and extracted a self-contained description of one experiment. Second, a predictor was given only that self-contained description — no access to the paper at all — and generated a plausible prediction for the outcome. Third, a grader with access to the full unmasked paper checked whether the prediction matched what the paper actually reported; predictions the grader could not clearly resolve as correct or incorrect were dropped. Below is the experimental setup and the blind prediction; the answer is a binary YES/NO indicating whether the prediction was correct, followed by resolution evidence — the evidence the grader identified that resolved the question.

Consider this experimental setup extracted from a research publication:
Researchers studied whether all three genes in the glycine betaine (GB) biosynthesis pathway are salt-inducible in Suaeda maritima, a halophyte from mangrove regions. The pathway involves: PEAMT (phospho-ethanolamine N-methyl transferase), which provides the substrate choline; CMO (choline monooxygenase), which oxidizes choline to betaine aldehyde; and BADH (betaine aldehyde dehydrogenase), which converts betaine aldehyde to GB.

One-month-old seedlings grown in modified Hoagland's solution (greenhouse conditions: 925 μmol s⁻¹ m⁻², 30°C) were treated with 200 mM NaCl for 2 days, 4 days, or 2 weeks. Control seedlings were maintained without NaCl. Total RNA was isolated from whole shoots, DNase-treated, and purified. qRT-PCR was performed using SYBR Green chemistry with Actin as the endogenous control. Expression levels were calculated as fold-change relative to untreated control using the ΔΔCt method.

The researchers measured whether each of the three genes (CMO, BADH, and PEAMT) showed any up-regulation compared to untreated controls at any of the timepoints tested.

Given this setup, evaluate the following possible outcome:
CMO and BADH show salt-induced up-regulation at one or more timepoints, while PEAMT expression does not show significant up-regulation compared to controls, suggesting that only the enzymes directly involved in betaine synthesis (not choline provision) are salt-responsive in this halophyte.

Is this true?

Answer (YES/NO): NO